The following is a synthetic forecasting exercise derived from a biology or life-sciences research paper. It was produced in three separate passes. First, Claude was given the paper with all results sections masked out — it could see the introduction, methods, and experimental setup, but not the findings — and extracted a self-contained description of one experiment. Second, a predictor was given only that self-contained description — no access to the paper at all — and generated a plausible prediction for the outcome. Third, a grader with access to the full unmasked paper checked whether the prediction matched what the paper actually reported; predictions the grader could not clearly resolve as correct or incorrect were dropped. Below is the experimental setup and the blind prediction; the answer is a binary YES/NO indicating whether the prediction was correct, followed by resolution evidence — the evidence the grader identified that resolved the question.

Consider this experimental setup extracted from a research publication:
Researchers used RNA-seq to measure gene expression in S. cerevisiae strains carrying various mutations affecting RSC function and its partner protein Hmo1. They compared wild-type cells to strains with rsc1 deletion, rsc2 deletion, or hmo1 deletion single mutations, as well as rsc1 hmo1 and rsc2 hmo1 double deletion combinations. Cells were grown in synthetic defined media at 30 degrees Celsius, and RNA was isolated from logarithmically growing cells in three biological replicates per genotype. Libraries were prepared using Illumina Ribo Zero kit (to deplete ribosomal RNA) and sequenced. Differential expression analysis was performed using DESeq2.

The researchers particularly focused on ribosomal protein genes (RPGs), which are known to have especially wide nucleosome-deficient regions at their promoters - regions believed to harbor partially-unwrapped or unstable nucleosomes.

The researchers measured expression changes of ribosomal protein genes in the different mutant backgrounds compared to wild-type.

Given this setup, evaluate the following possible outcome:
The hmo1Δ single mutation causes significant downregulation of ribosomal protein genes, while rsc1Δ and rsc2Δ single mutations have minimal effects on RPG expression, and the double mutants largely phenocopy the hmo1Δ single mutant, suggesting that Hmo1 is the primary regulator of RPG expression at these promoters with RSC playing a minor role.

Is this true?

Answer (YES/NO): NO